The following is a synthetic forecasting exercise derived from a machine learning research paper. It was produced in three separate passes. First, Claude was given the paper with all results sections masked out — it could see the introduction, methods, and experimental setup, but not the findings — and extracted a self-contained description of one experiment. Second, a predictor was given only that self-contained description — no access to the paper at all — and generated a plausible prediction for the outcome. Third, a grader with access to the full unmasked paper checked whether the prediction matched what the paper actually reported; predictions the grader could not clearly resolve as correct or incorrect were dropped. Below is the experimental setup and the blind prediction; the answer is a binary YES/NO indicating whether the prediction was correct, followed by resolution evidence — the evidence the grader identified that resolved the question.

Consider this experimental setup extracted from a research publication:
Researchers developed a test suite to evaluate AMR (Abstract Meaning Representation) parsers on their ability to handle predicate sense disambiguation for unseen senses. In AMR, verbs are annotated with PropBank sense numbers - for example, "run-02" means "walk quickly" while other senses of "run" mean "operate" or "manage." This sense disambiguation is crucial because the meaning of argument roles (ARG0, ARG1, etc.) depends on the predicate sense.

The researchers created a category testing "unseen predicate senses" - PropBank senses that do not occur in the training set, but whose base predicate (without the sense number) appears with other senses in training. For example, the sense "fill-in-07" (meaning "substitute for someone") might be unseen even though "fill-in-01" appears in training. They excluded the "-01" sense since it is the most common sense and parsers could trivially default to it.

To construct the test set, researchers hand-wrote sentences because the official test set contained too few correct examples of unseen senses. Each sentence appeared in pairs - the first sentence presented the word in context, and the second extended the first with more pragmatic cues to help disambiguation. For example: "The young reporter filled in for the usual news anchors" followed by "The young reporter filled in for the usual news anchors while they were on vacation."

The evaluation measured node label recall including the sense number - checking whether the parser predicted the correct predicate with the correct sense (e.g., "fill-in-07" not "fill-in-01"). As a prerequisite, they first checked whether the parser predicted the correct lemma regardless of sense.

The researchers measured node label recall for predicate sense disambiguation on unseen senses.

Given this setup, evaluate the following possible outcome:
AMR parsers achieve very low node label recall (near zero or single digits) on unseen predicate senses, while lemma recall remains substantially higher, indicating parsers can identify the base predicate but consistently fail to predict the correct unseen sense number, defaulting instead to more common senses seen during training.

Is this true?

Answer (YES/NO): NO